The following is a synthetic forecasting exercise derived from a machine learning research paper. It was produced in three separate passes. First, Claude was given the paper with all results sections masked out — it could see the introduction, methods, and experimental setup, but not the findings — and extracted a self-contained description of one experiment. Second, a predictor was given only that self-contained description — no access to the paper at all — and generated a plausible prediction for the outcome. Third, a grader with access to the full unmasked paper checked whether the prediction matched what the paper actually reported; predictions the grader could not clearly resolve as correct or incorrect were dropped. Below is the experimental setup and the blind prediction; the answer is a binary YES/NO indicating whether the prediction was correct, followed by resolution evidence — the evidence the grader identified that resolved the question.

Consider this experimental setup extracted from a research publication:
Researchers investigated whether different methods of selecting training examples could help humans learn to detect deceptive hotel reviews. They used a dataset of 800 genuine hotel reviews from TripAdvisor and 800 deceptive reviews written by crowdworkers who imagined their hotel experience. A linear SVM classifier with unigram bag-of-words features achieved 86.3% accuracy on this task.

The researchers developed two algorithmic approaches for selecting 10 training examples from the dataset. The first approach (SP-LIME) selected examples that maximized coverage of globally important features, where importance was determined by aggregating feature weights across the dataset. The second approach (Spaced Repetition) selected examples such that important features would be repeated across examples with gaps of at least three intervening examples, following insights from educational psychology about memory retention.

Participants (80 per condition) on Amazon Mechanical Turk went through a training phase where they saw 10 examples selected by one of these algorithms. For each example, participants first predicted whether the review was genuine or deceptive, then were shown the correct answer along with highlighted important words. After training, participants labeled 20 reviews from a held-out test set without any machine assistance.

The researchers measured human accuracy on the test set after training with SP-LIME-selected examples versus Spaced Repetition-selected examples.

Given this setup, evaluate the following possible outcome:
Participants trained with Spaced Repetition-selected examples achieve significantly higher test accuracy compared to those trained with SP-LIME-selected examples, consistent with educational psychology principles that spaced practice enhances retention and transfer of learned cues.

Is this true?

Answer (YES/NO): NO